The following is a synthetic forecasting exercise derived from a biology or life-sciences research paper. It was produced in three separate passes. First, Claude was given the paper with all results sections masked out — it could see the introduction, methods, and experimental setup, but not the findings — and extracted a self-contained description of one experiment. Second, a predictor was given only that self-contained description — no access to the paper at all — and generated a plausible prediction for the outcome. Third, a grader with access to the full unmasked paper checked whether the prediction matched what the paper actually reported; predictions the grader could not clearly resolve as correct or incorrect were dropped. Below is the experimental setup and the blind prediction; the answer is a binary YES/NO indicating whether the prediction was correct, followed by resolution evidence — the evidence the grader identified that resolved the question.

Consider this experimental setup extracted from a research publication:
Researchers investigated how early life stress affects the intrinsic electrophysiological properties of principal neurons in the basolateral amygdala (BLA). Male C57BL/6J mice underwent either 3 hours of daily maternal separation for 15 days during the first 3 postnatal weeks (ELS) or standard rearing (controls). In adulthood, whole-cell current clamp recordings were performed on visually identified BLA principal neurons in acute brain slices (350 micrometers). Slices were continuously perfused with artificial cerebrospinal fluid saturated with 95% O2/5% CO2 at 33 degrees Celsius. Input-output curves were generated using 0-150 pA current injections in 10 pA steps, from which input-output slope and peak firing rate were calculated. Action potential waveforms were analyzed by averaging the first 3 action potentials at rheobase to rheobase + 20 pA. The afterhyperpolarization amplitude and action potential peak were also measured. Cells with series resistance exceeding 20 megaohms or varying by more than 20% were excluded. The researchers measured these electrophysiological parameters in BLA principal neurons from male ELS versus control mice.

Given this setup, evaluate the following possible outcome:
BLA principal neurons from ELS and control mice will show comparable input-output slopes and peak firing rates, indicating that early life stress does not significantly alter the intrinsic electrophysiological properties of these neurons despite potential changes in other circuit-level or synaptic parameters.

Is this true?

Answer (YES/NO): NO